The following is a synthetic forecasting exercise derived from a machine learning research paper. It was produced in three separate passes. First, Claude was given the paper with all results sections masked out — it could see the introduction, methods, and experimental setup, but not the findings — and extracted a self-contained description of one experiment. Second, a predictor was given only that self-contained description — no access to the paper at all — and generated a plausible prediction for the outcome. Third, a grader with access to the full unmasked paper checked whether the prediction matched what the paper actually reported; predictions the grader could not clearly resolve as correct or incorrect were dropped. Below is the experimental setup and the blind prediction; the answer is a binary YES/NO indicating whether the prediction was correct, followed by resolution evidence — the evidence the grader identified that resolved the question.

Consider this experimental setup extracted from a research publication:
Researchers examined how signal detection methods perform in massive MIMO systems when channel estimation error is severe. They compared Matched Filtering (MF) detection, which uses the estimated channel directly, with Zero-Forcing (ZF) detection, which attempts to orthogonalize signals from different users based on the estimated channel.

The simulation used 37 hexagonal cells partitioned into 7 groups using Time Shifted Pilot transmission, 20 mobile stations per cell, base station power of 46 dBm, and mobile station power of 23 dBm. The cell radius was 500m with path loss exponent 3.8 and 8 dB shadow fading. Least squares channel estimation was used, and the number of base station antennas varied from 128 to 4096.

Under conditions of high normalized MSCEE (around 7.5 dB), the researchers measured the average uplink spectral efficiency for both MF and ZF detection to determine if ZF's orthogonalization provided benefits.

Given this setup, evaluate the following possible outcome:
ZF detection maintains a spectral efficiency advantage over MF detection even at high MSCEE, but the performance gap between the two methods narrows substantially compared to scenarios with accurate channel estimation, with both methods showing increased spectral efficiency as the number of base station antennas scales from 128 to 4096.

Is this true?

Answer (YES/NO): NO